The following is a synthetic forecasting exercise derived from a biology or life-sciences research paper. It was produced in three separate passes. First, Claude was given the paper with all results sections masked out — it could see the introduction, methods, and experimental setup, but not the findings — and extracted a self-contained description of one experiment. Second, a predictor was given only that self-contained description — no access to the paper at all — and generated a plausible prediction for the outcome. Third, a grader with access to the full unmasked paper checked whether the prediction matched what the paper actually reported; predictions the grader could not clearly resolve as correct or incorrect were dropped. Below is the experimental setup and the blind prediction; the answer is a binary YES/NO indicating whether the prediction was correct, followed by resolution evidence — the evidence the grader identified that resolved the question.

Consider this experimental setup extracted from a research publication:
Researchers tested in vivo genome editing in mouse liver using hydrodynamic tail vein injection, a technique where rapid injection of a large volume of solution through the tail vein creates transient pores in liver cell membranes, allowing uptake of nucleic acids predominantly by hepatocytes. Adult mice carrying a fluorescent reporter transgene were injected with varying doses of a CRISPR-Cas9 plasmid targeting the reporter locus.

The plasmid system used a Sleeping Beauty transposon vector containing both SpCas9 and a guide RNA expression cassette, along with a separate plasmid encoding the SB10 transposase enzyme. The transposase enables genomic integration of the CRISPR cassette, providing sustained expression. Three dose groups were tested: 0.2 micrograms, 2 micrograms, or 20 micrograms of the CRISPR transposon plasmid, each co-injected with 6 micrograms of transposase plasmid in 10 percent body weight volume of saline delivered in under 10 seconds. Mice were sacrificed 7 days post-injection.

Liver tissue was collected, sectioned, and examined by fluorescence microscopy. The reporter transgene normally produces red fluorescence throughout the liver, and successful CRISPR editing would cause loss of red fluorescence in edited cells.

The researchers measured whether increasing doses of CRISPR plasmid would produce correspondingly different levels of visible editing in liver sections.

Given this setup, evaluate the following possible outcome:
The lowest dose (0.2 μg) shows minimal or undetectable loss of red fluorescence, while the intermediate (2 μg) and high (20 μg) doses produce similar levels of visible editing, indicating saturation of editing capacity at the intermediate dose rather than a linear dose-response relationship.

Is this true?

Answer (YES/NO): NO